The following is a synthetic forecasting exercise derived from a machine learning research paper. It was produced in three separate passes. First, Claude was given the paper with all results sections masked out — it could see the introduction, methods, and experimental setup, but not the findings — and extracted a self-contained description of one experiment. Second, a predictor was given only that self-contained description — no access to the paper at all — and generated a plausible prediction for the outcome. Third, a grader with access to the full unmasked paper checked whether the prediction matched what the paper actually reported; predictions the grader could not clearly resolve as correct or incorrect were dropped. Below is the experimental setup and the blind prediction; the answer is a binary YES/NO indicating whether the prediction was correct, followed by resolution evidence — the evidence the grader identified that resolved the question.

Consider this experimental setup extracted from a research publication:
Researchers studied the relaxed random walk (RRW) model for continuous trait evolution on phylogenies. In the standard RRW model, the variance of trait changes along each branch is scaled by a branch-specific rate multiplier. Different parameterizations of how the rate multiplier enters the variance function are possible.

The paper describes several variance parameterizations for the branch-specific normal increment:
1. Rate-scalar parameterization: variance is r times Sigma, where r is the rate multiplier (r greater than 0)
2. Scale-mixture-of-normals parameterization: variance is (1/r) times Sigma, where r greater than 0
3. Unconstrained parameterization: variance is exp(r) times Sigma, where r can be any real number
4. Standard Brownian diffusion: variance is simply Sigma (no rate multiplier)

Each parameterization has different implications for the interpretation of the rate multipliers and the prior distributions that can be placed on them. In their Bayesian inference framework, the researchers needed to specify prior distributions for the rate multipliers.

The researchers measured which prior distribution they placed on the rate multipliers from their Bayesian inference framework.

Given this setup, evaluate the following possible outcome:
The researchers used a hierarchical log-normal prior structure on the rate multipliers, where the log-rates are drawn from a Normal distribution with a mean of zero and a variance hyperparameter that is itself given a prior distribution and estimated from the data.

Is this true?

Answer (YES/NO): NO